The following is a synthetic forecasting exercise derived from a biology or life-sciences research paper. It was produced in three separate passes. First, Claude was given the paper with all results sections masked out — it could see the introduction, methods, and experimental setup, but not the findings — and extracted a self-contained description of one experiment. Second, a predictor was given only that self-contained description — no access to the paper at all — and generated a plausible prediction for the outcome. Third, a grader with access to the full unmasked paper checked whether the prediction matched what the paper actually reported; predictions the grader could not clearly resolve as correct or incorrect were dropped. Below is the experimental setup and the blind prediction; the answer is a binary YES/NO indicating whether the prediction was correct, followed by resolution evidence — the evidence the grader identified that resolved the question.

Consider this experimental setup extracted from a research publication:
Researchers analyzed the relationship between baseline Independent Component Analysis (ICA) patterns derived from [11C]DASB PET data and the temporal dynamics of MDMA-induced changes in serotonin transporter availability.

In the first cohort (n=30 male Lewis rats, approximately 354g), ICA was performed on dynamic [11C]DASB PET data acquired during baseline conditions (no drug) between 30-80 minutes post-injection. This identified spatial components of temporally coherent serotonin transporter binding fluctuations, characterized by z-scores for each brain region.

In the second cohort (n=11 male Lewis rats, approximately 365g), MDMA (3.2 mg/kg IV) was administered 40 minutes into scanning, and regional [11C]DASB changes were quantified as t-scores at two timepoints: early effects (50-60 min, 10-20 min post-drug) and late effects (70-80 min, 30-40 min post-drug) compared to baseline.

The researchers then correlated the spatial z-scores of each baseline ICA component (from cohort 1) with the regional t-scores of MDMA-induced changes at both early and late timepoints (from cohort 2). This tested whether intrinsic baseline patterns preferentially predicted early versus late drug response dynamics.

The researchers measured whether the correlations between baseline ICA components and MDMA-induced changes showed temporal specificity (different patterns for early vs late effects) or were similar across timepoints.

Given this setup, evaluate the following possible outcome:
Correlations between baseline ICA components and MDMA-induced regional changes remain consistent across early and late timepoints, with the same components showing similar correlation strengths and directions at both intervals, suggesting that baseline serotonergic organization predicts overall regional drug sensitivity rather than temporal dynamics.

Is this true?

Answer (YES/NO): NO